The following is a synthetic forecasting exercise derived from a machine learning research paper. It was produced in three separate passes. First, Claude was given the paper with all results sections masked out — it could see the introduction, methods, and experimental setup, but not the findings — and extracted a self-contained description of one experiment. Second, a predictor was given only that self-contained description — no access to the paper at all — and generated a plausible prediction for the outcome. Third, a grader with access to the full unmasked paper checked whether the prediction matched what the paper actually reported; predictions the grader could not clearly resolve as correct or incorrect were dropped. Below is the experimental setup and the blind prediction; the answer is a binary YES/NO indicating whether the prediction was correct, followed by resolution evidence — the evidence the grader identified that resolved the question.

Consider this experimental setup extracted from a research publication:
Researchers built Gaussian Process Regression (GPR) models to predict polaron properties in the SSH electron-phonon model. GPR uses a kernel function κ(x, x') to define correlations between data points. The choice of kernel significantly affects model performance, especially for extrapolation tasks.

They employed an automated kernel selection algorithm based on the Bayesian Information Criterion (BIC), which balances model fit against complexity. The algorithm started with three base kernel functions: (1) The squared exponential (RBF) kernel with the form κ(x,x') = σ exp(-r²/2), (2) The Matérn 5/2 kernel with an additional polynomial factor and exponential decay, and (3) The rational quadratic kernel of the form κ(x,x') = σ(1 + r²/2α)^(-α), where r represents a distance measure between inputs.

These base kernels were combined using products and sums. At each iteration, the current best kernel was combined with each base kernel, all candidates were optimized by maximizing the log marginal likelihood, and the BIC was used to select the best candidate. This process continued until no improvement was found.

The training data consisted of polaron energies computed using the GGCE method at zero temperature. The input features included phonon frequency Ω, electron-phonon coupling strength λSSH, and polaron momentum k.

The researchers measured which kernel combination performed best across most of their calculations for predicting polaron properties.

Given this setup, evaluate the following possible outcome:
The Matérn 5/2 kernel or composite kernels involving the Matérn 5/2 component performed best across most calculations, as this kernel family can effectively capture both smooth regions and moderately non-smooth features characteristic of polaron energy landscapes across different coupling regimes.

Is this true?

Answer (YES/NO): YES